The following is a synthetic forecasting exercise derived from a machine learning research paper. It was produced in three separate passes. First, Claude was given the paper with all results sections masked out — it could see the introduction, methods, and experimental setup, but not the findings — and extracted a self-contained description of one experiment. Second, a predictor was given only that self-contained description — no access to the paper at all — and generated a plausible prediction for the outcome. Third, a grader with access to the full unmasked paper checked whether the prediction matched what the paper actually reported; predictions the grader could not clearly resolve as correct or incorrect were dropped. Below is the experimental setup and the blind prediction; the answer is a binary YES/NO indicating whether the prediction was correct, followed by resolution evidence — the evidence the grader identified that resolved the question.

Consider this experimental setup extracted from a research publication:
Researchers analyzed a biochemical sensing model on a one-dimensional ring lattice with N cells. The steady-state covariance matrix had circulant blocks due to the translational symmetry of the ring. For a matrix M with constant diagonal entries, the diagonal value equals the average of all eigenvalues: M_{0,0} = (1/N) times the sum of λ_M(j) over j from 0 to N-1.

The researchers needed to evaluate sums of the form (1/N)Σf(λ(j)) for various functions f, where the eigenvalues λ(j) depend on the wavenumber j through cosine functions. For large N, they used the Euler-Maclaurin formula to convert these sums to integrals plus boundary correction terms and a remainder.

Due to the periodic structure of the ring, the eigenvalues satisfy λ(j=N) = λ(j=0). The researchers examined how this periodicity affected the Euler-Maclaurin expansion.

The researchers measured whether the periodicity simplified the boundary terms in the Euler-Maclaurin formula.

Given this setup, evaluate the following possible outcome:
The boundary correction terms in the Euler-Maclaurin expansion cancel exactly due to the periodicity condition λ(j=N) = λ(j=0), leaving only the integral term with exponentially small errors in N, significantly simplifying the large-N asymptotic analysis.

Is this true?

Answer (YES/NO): NO